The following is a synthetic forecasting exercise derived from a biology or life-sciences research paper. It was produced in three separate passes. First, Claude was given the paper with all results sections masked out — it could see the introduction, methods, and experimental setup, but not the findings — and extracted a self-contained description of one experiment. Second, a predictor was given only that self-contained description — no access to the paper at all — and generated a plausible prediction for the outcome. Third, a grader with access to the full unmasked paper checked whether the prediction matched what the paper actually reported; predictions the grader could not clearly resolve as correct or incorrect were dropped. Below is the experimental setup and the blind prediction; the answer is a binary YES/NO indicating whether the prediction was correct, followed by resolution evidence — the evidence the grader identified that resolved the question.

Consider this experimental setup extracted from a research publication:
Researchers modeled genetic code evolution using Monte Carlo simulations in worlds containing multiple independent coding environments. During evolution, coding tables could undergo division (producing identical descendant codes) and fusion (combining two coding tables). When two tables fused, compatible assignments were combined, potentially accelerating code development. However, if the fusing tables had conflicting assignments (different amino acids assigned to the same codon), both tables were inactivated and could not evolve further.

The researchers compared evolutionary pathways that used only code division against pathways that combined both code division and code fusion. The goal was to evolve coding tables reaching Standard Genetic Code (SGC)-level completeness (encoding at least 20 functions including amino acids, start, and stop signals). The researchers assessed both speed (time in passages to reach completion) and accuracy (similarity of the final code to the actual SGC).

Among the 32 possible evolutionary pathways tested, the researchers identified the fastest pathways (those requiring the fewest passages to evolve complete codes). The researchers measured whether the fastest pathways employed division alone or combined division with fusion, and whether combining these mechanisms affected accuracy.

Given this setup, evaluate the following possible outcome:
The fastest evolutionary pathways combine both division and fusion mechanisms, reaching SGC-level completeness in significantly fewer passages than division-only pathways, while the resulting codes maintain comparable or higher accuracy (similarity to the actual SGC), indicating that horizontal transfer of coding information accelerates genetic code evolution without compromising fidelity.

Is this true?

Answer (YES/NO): YES